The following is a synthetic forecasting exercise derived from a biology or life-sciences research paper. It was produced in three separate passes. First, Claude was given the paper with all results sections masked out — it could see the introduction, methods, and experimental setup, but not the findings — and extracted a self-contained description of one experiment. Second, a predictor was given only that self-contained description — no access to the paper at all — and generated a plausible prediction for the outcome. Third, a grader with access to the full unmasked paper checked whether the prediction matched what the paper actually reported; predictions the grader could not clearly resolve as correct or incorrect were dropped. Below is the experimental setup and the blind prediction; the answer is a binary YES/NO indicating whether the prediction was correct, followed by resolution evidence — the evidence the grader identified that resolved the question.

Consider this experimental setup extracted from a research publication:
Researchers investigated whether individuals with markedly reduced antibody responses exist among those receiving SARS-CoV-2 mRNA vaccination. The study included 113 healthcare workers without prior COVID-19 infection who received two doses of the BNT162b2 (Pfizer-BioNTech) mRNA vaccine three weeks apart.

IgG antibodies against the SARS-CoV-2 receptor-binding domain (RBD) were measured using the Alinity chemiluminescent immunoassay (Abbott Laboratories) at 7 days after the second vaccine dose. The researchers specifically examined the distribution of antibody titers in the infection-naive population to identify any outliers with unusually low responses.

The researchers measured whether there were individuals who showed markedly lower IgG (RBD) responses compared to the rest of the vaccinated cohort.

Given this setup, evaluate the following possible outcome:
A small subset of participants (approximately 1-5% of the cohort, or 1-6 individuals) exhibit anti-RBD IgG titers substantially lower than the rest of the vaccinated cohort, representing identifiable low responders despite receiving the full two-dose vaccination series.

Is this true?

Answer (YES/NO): YES